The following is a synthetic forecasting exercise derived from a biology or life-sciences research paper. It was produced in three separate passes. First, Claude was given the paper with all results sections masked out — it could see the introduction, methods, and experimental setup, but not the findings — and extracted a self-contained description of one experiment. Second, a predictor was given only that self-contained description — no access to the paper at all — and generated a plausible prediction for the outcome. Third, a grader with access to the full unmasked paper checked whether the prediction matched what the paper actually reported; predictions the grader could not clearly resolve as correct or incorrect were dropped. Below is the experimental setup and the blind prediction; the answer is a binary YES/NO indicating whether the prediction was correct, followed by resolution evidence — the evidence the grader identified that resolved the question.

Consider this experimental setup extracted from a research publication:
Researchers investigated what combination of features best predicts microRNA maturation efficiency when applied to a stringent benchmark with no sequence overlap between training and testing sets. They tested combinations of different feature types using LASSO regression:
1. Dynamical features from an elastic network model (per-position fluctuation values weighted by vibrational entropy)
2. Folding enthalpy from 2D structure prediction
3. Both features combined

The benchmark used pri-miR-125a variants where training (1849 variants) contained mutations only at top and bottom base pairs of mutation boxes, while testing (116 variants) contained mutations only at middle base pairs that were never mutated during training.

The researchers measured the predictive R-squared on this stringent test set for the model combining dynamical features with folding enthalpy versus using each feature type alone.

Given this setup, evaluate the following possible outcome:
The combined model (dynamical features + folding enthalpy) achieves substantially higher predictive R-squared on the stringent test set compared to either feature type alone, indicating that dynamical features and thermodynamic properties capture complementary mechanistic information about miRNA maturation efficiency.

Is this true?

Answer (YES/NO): YES